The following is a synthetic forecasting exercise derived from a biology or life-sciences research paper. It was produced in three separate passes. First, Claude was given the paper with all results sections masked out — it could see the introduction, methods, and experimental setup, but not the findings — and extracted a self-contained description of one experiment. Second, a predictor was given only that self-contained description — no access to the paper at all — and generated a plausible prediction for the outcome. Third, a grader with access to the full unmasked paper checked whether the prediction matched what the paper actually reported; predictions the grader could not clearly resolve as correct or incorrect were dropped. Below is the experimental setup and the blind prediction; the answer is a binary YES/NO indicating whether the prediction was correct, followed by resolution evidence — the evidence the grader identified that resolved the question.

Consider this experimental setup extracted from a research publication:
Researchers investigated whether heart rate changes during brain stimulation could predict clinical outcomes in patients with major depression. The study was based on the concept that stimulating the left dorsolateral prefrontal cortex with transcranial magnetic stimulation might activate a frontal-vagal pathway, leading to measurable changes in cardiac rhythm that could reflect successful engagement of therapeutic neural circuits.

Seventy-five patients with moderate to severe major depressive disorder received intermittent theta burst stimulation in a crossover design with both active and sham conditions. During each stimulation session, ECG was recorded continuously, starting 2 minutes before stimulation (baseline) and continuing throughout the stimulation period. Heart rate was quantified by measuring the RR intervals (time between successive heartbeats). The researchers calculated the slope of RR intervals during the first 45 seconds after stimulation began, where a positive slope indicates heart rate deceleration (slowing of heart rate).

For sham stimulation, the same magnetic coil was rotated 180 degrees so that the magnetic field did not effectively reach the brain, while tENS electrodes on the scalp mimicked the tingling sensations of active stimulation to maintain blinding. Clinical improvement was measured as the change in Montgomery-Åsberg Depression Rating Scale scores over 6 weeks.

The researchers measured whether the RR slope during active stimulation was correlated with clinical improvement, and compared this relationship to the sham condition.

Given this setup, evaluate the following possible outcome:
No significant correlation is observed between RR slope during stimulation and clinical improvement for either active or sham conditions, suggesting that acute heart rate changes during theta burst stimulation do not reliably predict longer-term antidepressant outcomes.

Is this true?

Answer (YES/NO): NO